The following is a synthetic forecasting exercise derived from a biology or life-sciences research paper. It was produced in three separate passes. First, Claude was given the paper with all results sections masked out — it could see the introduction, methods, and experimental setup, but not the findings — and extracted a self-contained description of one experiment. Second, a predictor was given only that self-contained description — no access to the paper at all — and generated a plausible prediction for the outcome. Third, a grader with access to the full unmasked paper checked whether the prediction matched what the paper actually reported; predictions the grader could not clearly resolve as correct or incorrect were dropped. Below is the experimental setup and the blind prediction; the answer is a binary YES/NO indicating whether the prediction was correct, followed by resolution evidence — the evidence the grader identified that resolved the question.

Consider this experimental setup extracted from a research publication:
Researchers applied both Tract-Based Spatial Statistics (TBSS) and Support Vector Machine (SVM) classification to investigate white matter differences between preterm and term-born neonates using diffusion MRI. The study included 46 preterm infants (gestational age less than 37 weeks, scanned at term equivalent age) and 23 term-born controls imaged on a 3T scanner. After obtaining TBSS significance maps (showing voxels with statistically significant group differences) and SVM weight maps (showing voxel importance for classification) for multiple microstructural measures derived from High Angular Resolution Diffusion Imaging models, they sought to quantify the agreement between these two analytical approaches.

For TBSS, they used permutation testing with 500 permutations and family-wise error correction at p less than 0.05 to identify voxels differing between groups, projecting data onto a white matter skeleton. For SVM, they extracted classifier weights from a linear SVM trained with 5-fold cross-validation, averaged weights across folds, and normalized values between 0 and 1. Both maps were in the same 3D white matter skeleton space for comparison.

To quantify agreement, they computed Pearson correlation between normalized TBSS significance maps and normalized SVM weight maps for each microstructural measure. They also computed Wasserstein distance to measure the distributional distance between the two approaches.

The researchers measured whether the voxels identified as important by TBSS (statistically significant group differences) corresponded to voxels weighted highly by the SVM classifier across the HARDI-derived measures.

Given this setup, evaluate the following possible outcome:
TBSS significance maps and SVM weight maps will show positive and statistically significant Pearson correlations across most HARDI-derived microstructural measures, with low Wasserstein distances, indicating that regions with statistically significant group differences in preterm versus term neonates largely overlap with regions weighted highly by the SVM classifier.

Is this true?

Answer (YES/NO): NO